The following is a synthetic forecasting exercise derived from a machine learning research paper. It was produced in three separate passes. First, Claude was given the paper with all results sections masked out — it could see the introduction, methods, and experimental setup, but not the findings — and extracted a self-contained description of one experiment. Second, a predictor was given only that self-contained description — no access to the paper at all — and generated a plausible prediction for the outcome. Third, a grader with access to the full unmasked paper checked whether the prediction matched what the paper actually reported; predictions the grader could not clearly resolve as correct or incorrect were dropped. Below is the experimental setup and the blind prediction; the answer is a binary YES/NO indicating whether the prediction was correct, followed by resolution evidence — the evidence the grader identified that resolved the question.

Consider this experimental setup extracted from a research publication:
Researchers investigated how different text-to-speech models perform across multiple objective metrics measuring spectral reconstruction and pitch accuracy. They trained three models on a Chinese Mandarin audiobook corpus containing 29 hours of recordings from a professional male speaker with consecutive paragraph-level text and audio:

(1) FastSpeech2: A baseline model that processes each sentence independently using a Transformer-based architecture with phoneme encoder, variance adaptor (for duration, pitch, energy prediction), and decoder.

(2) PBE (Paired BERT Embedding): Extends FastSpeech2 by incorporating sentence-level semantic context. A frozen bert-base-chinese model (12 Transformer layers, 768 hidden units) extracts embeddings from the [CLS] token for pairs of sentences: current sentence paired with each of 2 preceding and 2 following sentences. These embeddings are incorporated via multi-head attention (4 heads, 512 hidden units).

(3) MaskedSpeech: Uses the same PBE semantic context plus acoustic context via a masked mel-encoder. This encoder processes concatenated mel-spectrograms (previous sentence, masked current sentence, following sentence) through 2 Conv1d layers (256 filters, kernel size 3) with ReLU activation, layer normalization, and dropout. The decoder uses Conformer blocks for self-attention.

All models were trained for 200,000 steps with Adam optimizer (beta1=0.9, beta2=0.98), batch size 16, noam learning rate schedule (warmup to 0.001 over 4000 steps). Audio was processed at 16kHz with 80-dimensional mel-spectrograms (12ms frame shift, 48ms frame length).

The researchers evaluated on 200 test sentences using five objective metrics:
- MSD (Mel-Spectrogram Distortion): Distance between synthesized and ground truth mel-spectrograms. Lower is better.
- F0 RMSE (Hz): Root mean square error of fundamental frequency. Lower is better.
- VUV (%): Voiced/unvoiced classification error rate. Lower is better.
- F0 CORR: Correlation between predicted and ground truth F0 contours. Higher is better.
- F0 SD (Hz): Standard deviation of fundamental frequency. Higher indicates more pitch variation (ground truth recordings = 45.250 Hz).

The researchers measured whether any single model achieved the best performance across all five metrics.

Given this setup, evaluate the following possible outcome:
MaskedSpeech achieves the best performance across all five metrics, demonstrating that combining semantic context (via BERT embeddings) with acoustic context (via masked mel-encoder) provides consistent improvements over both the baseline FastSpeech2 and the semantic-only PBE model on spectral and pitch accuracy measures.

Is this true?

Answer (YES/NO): NO